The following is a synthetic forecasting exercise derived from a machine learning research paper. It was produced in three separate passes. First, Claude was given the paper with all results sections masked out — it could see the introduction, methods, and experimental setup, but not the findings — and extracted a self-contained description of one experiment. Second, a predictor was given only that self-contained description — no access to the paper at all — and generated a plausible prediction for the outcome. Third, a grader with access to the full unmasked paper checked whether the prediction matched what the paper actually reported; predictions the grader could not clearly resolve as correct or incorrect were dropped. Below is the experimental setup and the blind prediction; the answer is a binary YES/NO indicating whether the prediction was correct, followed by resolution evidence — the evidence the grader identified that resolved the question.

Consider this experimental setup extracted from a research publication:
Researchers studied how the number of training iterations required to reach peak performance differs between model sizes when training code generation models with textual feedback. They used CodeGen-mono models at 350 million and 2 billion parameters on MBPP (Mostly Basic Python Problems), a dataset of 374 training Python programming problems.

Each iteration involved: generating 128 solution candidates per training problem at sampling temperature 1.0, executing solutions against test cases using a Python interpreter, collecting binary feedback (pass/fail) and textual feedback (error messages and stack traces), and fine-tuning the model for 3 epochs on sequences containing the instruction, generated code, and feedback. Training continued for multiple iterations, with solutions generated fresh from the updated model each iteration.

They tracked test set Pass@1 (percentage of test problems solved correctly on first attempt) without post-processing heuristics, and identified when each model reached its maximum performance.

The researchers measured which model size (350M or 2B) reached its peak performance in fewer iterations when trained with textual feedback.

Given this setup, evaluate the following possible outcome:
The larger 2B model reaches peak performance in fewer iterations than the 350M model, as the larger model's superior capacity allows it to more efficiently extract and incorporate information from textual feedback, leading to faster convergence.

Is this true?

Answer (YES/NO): YES